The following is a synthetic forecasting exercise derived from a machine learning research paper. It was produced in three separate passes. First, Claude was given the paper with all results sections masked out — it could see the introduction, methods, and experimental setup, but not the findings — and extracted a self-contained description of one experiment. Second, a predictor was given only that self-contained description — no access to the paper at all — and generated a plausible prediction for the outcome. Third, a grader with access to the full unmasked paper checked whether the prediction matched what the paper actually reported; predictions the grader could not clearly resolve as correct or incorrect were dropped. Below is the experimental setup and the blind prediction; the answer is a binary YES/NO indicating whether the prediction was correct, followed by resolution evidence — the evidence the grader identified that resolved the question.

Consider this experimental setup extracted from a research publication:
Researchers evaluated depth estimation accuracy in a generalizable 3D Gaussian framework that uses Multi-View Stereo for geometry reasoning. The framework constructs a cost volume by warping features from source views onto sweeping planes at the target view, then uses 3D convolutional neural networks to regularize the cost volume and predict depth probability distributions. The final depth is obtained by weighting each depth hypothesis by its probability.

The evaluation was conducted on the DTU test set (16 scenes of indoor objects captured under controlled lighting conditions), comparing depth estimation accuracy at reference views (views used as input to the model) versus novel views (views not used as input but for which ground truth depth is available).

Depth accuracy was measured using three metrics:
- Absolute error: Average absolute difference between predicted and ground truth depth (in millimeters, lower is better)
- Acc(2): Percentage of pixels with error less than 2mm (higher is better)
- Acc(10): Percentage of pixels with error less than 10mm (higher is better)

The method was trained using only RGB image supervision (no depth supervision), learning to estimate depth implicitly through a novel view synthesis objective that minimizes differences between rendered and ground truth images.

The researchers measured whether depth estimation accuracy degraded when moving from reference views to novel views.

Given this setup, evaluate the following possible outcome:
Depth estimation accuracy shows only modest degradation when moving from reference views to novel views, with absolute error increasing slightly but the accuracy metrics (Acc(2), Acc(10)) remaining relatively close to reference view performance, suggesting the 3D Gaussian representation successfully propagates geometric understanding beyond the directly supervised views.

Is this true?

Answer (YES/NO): YES